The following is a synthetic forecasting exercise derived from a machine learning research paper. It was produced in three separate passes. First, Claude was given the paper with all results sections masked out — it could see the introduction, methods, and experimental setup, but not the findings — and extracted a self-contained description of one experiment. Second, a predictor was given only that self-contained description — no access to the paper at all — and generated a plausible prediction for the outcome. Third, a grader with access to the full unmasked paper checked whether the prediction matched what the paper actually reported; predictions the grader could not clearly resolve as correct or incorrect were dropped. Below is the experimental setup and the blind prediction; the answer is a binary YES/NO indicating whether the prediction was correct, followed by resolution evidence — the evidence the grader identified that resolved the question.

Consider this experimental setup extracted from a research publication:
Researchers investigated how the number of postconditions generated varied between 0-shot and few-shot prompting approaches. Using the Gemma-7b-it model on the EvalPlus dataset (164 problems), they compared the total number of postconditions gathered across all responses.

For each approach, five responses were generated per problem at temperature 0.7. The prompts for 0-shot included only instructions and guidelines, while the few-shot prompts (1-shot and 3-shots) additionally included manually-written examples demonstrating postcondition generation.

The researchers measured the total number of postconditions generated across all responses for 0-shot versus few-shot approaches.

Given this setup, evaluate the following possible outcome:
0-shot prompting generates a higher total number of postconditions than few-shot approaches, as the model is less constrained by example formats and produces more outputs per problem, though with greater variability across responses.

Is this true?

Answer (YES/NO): NO